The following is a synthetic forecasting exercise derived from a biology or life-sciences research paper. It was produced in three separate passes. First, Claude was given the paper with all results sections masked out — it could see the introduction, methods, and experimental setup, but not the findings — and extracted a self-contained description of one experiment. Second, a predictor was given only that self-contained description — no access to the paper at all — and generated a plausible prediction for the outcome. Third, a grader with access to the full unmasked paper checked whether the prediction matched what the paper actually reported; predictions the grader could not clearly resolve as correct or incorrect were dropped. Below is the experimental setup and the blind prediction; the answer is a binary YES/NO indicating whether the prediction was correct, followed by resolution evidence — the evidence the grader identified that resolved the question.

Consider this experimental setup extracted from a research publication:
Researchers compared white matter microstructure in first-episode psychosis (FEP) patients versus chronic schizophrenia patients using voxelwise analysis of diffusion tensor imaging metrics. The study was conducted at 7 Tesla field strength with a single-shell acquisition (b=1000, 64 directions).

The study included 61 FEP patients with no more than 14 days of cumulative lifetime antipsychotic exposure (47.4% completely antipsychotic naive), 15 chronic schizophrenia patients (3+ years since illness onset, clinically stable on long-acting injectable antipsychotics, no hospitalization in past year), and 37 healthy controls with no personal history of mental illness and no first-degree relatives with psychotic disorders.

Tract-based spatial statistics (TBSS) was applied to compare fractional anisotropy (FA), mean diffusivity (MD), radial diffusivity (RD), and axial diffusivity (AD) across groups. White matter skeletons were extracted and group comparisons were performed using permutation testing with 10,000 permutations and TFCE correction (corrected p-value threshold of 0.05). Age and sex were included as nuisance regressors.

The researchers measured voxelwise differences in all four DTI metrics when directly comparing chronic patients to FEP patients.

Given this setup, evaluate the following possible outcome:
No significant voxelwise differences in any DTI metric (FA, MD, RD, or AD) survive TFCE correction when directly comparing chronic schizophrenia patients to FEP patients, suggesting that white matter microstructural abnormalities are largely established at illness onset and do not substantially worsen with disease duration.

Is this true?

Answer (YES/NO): NO